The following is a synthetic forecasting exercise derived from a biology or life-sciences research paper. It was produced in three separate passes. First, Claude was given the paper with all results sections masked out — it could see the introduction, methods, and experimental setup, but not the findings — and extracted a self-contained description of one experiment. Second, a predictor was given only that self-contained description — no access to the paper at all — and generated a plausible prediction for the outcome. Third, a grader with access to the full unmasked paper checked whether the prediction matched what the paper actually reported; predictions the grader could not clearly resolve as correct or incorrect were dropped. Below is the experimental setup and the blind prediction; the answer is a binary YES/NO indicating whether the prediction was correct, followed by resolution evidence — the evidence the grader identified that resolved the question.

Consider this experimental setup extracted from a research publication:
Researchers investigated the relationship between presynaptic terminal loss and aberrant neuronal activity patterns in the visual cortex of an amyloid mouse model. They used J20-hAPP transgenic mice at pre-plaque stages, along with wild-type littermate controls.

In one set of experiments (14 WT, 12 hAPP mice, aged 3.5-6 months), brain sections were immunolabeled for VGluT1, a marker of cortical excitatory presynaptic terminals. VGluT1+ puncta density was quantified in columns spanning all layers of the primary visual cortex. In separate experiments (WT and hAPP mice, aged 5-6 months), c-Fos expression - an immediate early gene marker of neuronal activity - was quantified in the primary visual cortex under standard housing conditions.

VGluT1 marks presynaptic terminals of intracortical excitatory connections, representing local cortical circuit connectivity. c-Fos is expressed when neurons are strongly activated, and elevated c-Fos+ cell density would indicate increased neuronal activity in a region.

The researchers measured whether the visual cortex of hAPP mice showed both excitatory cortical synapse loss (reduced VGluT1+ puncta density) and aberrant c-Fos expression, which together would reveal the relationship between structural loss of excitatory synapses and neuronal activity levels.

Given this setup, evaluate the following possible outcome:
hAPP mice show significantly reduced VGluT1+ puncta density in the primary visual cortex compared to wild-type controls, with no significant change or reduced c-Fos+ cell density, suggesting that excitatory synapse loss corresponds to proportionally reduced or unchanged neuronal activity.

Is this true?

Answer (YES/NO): NO